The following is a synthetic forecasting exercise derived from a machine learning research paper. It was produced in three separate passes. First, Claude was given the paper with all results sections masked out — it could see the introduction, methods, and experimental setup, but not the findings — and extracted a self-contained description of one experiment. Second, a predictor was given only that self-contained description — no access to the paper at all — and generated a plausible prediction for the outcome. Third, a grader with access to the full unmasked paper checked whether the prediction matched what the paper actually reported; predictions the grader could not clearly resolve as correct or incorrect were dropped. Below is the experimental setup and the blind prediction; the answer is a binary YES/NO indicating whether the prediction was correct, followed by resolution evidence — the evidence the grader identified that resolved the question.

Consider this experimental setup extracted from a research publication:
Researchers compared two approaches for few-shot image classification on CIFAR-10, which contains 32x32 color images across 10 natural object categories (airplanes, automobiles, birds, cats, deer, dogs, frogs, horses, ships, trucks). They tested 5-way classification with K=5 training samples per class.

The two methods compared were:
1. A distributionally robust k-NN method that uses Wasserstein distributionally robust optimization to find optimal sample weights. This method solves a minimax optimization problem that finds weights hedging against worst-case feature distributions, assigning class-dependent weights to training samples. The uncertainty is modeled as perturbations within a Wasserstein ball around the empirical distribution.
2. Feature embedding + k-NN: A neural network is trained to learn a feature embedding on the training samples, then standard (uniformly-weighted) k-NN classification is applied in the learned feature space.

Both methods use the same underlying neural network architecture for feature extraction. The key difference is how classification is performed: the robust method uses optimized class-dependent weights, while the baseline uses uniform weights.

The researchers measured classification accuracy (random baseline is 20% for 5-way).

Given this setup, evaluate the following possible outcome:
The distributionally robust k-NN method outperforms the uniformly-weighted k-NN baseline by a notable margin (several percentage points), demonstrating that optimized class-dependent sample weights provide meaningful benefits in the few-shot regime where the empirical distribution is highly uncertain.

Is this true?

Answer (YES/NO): NO